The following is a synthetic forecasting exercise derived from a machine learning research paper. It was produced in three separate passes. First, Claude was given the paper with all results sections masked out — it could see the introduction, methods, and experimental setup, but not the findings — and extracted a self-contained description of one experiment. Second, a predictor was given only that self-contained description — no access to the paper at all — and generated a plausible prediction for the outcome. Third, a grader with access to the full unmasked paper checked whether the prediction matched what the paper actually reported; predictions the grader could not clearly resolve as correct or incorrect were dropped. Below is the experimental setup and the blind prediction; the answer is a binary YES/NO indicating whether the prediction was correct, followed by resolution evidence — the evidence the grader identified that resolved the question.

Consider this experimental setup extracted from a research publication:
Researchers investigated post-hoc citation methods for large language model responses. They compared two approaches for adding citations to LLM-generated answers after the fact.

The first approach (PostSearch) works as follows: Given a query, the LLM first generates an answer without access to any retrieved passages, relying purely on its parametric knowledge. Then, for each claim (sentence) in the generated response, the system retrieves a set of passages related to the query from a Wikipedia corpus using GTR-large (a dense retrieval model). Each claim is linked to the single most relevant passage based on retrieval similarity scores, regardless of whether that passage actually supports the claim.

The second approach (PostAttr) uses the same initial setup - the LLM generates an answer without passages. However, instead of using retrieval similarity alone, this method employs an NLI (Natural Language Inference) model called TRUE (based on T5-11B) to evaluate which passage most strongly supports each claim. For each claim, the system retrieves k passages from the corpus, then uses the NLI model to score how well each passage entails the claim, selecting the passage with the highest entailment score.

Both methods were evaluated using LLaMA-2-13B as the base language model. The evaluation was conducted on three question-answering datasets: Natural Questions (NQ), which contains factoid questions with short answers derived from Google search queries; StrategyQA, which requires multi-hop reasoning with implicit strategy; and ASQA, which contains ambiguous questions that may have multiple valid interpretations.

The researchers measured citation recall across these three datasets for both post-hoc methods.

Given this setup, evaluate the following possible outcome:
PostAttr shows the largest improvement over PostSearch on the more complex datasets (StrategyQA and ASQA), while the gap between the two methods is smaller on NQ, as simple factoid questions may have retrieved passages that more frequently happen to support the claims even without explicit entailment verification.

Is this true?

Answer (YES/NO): NO